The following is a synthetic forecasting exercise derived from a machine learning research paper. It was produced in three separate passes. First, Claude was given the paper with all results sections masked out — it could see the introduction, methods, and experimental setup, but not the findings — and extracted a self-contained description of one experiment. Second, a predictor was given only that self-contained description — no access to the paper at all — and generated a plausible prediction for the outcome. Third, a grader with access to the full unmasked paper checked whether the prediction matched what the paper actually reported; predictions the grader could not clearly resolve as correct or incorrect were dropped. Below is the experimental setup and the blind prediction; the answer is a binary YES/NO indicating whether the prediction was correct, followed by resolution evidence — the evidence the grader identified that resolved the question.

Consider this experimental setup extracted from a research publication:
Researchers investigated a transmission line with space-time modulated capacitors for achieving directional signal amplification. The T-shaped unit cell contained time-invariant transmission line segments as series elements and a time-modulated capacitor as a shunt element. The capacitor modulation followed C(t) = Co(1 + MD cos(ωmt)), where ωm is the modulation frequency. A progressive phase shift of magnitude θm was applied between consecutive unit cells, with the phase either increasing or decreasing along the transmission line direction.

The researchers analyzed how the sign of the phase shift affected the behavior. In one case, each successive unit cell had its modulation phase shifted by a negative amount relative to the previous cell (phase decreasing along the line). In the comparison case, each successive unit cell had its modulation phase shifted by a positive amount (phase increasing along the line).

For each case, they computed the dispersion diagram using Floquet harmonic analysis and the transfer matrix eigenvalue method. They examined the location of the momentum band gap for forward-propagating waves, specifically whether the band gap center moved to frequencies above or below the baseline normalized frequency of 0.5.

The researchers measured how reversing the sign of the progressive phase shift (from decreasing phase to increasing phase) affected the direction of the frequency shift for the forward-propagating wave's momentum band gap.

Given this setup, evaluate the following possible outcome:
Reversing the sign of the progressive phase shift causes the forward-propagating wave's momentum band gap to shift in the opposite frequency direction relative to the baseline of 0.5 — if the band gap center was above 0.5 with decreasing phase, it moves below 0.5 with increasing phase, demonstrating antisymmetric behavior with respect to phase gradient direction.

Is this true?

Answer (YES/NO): YES